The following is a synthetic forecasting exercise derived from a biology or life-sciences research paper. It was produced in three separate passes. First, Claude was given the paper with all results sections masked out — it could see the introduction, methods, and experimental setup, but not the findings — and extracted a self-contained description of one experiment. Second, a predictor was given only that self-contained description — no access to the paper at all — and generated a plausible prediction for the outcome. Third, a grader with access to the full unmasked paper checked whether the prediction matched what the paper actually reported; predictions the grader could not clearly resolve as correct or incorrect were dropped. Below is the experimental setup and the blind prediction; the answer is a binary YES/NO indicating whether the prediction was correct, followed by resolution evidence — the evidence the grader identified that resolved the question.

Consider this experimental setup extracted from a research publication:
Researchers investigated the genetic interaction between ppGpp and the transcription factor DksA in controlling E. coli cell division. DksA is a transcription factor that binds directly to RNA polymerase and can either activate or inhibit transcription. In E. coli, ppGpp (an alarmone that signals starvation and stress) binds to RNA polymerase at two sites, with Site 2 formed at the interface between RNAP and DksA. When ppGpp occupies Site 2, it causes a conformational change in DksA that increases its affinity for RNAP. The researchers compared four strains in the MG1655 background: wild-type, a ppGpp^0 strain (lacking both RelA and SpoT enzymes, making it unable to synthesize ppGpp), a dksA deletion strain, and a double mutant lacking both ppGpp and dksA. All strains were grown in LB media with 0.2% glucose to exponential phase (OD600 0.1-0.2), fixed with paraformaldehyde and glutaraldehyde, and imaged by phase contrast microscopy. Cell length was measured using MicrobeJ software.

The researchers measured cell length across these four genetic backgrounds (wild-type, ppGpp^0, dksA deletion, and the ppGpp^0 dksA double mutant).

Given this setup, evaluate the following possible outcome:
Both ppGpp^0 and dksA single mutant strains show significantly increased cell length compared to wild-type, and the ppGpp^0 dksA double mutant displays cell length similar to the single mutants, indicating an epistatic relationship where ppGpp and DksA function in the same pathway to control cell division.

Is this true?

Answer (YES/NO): NO